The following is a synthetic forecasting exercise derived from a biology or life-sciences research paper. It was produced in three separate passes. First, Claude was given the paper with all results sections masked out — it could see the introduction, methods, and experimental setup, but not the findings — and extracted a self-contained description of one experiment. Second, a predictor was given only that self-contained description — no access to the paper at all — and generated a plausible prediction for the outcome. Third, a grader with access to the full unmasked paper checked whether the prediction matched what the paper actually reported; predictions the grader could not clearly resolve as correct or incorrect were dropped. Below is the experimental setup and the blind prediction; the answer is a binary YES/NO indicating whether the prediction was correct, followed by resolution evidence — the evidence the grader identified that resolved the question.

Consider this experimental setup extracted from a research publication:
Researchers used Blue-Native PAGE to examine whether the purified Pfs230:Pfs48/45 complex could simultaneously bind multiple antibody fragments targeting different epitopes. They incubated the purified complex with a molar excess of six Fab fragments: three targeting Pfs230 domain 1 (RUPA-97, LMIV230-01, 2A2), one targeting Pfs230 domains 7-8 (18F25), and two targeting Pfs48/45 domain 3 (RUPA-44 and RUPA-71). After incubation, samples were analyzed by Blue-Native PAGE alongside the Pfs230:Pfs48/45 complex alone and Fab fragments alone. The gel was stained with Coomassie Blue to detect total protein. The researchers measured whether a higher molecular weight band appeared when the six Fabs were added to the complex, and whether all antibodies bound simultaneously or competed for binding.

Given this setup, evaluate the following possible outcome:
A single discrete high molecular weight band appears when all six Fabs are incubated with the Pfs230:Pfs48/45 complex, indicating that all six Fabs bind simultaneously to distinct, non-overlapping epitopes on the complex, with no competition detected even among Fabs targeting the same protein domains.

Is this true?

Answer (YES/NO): NO